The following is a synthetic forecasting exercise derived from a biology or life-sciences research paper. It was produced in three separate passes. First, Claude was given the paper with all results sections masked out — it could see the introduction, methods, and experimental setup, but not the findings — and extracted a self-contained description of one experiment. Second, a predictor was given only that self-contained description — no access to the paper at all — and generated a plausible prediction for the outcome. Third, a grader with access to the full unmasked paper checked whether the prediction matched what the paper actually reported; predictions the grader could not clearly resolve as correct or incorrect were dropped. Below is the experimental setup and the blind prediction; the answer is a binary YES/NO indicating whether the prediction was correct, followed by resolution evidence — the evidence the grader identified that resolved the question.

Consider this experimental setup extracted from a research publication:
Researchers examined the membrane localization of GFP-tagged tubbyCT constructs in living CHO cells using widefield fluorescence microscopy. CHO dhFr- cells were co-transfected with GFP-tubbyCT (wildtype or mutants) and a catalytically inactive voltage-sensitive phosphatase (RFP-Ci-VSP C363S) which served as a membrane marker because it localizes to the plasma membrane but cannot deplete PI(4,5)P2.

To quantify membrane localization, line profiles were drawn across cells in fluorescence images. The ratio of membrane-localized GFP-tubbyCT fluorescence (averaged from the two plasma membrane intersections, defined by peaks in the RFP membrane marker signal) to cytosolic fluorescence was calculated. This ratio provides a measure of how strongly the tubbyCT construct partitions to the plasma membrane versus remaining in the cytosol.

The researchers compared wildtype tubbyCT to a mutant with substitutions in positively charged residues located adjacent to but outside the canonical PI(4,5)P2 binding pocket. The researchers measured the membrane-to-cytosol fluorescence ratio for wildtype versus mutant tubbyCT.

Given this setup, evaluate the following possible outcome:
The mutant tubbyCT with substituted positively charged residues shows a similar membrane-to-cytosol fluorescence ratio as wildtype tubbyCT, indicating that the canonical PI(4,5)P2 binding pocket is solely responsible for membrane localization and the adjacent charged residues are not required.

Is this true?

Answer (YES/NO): NO